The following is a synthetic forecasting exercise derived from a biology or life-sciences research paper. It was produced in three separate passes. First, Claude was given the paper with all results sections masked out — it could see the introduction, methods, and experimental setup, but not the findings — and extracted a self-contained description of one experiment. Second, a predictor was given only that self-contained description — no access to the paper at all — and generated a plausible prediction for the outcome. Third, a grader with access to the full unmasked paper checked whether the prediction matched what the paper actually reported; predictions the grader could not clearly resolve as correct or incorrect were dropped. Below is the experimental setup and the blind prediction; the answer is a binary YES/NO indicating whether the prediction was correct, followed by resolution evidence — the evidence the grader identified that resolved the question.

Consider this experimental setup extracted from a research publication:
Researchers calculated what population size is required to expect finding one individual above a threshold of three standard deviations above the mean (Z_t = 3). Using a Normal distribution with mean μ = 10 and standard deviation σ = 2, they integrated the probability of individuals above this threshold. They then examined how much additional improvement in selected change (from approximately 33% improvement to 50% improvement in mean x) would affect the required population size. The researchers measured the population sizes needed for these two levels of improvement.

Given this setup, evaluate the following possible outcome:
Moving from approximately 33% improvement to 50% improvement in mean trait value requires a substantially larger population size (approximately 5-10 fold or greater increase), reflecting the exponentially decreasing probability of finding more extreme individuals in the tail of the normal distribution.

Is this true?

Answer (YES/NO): YES